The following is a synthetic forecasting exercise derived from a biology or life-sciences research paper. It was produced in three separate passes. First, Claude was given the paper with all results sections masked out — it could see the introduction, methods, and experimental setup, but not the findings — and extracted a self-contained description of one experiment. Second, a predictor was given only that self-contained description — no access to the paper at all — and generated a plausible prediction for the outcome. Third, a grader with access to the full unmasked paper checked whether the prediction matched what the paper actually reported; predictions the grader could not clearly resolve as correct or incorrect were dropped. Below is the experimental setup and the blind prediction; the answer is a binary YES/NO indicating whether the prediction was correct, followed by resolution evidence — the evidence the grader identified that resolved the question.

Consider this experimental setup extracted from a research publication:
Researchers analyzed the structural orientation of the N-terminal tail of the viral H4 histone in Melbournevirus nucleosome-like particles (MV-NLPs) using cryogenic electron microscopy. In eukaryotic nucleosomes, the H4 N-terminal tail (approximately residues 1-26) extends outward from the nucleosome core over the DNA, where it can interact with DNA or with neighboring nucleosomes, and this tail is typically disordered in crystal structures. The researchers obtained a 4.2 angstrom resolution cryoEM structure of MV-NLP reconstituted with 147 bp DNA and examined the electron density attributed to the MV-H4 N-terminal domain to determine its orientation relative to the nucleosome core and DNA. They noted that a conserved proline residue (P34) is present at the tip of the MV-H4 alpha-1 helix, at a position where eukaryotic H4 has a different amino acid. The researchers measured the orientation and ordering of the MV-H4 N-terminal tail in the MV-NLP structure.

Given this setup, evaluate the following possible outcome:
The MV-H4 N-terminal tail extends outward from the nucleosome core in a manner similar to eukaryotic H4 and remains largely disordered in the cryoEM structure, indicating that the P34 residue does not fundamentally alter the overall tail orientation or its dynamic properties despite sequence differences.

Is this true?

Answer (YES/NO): NO